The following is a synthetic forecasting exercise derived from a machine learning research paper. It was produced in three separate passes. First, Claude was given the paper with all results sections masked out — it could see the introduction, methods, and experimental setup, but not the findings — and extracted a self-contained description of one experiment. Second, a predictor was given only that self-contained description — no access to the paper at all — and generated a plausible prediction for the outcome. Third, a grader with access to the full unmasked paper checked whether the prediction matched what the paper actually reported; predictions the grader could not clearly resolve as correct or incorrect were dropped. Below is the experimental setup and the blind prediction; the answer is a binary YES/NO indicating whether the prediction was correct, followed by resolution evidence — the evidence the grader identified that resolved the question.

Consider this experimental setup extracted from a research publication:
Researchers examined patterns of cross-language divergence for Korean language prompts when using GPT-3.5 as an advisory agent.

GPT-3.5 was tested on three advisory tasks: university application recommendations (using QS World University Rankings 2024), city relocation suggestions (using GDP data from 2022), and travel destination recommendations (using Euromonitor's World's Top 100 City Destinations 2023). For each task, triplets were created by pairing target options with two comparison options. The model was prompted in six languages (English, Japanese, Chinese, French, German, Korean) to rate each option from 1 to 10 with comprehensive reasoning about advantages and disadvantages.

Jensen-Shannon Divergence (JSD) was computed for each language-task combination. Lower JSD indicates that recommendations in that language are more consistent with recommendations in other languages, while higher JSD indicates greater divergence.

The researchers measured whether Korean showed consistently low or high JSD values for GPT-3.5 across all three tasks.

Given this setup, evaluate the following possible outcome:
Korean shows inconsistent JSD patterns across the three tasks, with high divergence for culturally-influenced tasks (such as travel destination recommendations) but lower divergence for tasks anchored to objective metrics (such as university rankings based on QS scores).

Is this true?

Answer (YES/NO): NO